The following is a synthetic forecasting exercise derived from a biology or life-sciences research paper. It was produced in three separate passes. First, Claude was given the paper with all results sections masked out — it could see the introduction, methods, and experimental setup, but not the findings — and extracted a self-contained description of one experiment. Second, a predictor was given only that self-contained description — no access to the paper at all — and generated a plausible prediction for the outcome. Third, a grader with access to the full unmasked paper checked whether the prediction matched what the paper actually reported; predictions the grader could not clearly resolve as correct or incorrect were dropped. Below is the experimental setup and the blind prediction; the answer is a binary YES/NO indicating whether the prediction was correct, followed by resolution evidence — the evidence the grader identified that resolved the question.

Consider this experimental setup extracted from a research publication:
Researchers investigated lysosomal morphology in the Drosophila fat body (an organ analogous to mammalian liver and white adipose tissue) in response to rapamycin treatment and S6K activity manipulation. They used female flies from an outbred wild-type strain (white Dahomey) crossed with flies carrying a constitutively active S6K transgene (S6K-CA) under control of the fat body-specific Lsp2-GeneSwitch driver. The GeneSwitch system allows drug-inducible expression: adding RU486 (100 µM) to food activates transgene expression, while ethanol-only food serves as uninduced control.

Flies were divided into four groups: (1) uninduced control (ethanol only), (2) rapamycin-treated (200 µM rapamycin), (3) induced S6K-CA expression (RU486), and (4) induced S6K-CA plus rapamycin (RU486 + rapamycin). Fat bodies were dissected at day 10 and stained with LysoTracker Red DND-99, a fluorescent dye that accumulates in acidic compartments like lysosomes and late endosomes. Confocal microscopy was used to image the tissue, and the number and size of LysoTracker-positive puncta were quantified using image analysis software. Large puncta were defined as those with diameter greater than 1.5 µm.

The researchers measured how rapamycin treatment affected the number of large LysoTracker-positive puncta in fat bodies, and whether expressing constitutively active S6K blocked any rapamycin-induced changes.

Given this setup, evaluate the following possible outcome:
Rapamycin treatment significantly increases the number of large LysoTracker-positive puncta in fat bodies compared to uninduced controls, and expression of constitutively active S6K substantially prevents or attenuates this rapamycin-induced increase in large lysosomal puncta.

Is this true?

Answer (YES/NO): NO